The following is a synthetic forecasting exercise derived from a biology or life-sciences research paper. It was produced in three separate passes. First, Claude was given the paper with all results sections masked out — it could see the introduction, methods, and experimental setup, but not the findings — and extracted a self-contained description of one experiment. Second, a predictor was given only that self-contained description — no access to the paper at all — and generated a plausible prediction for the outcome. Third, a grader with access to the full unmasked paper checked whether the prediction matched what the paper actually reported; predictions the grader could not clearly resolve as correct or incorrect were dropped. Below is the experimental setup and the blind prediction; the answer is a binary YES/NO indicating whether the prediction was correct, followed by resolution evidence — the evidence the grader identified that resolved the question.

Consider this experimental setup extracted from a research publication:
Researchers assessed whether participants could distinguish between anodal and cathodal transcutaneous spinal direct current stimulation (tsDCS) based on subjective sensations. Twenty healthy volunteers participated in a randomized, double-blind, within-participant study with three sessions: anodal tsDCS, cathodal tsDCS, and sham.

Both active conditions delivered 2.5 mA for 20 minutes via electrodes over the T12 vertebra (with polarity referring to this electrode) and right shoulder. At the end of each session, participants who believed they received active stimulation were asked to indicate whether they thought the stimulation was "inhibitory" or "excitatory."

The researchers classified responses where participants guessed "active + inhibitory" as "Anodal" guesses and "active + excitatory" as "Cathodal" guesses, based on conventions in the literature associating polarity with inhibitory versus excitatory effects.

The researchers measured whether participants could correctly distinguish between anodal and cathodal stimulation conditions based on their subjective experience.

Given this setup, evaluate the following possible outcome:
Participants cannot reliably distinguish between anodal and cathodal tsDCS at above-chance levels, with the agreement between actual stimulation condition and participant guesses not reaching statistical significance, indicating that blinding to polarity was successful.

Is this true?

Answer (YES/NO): YES